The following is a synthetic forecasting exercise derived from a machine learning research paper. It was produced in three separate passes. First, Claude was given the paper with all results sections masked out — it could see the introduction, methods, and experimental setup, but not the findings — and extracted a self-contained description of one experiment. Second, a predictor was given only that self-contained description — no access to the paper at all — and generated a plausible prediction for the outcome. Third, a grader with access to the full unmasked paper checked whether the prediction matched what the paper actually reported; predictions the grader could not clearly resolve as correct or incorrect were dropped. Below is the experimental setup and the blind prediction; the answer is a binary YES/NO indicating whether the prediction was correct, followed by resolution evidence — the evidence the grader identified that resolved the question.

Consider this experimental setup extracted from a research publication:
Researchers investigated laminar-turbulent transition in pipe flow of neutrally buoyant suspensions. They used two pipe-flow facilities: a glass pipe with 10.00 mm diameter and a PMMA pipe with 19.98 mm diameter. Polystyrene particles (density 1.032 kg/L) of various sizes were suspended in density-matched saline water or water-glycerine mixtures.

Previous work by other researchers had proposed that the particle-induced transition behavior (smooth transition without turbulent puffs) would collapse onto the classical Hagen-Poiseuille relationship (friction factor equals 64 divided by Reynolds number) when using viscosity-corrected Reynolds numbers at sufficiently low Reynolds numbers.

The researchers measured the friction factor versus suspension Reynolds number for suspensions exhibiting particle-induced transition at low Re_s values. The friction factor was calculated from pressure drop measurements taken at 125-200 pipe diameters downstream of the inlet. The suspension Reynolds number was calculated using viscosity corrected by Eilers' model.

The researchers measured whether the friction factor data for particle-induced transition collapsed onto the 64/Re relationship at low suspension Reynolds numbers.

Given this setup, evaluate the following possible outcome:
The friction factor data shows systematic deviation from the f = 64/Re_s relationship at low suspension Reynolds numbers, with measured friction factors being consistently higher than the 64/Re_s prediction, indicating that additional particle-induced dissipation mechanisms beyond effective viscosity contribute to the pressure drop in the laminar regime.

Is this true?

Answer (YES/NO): NO